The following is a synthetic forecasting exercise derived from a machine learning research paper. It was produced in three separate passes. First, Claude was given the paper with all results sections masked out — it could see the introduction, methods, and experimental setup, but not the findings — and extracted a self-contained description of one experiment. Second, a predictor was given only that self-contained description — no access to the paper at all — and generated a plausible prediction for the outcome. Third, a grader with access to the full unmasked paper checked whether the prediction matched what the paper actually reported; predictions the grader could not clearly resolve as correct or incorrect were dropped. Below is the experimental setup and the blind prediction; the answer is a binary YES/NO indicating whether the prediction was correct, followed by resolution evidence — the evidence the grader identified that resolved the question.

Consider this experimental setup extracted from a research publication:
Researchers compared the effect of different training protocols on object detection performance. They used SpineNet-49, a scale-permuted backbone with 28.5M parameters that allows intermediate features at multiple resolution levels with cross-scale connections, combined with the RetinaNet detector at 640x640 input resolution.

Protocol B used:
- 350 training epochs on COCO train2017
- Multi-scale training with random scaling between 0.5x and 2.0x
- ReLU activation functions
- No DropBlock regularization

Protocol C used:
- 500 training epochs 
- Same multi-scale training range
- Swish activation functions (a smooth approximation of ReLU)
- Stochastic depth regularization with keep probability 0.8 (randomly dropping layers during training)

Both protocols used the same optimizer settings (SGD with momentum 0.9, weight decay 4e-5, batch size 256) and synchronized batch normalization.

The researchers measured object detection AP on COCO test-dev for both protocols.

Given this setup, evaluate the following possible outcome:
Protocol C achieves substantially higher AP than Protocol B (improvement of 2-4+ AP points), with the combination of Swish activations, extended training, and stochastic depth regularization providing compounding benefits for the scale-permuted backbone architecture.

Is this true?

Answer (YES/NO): NO